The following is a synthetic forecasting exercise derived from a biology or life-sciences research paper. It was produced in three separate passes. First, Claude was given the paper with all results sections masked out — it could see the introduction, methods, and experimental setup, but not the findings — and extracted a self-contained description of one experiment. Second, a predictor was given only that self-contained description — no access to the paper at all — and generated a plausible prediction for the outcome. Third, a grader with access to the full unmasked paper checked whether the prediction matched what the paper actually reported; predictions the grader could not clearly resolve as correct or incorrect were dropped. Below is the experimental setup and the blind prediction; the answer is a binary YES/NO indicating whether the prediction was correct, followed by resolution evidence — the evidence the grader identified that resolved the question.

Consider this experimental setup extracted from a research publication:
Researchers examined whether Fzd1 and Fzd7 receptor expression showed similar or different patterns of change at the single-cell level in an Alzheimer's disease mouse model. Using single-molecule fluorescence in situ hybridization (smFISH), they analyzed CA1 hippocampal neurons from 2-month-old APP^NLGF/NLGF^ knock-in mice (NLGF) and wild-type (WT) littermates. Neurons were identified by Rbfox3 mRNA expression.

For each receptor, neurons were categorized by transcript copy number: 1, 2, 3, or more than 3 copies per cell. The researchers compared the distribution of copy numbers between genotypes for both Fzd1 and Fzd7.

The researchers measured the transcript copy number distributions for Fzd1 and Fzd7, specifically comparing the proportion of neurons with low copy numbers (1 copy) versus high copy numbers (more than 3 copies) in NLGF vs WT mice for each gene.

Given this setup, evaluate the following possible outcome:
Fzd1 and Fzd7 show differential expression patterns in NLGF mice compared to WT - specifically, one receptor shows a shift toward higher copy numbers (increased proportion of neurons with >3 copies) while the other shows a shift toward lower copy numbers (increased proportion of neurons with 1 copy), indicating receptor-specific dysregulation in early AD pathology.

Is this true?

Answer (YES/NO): NO